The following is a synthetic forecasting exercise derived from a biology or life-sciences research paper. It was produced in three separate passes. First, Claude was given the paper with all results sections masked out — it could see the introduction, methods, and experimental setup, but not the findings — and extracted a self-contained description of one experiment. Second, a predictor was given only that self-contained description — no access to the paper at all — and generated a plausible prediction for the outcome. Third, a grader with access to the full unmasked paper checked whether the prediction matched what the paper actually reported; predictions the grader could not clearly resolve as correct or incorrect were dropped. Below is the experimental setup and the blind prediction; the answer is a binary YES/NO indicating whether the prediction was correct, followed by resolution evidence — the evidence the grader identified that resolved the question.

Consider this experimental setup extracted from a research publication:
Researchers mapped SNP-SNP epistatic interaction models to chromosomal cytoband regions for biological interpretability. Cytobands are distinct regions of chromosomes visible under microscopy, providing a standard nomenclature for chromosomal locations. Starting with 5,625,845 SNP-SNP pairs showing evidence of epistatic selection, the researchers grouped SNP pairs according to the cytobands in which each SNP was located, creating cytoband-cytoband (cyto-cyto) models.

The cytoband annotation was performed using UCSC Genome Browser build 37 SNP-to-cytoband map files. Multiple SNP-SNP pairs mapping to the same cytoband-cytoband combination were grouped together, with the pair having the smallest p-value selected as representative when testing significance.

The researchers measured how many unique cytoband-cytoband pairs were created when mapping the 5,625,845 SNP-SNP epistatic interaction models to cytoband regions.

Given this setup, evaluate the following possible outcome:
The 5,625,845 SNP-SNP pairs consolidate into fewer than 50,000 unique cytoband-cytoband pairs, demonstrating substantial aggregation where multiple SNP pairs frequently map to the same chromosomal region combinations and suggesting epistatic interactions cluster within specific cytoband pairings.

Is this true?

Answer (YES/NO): YES